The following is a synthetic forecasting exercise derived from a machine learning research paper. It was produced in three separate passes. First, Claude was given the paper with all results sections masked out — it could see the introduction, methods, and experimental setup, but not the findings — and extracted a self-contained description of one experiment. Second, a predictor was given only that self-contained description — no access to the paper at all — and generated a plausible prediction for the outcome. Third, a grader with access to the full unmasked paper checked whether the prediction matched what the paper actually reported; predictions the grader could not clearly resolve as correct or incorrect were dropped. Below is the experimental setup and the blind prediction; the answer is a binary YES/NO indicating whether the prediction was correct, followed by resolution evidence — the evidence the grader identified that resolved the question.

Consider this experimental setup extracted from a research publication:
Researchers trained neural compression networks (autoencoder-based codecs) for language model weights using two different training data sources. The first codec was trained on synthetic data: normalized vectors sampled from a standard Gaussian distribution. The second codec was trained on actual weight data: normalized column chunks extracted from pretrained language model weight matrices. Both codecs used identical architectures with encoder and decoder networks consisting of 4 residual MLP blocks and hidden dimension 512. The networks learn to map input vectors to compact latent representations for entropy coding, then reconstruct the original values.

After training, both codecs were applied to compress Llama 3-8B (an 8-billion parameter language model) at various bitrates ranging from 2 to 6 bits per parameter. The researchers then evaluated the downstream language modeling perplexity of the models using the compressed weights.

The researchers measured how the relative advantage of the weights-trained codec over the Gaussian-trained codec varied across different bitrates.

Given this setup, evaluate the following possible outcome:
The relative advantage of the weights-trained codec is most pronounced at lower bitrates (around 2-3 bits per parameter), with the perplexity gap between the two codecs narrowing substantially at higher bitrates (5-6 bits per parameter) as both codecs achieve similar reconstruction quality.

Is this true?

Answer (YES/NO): NO